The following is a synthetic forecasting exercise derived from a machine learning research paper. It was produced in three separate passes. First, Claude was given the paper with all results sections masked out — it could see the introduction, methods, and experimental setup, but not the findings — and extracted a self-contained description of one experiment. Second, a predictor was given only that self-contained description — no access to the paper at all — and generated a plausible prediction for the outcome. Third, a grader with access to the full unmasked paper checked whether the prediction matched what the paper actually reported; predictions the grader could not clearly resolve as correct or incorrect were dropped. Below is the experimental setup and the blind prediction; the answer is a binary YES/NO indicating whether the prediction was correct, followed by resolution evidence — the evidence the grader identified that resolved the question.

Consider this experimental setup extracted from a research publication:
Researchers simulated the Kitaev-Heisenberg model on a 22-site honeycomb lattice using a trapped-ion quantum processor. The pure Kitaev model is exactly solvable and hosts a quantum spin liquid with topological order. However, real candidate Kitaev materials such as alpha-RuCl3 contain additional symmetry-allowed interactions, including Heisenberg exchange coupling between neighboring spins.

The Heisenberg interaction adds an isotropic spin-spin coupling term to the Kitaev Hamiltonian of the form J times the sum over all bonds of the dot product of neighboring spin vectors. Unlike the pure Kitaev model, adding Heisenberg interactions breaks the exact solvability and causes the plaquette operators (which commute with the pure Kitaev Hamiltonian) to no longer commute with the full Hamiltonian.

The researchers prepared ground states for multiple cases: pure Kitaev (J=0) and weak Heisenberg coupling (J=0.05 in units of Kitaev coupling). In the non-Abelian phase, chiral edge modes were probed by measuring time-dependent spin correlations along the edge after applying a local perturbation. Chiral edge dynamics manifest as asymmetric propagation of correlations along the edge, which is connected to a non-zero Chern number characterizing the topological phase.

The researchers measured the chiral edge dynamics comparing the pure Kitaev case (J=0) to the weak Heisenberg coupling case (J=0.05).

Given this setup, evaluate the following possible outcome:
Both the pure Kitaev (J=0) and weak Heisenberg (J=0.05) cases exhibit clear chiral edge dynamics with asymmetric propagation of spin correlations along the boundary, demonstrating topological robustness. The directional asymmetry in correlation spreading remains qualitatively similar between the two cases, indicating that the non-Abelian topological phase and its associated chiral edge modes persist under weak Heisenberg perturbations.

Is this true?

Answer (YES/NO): YES